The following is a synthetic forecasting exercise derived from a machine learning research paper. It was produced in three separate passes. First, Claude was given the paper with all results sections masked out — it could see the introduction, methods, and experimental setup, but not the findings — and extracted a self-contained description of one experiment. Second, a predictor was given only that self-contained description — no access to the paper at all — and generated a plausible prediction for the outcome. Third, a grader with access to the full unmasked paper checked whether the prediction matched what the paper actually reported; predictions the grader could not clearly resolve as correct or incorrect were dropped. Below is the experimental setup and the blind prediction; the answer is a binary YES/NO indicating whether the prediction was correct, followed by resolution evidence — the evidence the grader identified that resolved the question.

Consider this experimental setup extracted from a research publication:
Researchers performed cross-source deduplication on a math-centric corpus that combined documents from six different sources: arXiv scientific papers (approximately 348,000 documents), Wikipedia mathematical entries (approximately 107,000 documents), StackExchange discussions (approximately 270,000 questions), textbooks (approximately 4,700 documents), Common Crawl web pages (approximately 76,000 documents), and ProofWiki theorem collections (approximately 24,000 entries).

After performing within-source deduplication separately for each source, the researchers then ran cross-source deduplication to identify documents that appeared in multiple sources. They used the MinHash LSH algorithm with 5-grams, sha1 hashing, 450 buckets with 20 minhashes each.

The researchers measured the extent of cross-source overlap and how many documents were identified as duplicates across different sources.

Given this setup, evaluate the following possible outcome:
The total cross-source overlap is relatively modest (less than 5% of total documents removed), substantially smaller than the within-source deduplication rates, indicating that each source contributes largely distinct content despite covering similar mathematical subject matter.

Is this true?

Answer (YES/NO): YES